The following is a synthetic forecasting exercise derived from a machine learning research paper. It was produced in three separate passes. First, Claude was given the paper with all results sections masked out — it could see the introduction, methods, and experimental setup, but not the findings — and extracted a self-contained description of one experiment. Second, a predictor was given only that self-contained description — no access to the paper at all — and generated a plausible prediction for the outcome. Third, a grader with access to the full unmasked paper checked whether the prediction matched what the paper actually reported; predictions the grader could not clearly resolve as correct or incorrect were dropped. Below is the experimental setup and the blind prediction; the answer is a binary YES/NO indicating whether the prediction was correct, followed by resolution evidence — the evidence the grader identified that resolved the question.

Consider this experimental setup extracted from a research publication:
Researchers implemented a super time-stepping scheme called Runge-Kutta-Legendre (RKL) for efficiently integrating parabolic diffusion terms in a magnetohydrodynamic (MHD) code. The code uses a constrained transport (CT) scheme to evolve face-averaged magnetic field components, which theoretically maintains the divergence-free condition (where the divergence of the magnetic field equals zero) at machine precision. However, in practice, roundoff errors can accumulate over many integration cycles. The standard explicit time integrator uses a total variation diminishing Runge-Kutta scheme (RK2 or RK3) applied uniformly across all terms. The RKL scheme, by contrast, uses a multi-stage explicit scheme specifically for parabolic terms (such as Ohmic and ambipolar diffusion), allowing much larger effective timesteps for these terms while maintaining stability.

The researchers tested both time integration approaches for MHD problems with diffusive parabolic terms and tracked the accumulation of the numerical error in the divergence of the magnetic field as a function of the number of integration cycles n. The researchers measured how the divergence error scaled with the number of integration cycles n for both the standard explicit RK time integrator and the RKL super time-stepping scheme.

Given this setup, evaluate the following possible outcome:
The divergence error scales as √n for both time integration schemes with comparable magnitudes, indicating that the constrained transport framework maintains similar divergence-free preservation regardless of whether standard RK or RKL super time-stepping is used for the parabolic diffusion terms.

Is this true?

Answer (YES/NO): NO